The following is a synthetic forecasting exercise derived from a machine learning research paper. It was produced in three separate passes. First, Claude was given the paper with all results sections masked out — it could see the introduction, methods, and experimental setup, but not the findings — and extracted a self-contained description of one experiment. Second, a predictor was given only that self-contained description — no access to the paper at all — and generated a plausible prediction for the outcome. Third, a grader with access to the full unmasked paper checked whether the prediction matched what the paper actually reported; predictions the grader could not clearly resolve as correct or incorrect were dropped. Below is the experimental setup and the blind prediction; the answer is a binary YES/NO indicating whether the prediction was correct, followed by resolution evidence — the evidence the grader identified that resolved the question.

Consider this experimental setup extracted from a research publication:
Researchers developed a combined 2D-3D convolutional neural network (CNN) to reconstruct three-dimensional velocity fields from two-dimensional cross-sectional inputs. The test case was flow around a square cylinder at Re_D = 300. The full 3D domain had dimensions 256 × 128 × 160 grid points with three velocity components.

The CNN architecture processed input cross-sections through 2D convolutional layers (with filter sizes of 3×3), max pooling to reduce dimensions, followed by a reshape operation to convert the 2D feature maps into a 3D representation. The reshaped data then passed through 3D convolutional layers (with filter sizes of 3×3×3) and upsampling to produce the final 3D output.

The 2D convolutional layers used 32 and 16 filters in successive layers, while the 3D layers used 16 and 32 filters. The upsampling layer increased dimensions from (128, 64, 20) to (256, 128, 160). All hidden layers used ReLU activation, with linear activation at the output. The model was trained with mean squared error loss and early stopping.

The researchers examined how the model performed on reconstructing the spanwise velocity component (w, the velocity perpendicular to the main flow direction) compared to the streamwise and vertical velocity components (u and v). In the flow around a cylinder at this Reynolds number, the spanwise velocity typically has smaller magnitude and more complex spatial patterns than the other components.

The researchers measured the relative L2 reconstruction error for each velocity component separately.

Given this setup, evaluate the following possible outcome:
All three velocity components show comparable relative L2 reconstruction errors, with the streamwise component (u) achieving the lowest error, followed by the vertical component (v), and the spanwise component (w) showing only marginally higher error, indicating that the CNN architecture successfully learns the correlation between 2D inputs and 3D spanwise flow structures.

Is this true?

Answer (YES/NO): NO